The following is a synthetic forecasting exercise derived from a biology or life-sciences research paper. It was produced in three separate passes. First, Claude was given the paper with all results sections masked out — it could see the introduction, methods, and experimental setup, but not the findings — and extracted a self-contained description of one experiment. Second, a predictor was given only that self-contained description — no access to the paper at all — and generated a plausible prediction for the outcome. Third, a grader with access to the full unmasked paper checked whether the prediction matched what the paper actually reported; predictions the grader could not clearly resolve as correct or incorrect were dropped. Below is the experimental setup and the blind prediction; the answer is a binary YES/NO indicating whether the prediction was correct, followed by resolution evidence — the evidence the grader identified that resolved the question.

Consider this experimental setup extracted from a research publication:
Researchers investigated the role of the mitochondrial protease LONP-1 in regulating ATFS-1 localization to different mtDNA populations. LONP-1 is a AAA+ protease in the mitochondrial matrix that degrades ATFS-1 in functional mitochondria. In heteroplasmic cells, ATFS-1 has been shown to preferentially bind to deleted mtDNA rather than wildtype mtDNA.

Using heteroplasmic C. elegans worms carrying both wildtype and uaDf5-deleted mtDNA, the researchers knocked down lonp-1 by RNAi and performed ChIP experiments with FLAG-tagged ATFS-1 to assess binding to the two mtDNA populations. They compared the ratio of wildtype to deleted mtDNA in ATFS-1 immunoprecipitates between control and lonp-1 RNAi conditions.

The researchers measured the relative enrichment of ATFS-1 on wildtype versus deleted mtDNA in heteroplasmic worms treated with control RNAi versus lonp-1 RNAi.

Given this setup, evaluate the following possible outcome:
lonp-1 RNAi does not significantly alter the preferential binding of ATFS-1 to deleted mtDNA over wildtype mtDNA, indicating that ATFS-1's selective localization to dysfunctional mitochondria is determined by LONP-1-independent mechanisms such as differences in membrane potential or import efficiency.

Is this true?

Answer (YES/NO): NO